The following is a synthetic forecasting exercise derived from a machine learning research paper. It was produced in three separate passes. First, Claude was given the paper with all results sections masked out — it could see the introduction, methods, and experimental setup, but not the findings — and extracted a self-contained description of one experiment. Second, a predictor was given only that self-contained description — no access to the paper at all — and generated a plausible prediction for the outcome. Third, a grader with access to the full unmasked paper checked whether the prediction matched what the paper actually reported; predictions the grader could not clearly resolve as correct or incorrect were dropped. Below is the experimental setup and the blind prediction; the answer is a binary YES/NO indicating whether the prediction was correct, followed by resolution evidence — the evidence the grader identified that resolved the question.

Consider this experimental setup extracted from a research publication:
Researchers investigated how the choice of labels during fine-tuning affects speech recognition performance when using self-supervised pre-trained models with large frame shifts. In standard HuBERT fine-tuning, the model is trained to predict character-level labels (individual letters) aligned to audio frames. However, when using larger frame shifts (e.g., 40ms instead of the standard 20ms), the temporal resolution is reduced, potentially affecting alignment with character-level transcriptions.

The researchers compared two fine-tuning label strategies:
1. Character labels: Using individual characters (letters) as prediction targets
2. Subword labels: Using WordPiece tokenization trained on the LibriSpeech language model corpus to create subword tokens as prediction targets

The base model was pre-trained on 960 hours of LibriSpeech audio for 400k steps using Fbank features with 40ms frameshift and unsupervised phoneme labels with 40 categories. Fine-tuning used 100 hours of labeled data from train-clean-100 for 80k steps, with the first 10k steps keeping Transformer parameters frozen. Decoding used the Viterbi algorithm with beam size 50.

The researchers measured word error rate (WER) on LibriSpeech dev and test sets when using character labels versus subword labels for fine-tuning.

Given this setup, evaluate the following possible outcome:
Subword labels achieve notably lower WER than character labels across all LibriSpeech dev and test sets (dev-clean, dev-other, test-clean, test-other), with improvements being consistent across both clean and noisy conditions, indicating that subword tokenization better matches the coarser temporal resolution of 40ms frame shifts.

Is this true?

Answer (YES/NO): NO